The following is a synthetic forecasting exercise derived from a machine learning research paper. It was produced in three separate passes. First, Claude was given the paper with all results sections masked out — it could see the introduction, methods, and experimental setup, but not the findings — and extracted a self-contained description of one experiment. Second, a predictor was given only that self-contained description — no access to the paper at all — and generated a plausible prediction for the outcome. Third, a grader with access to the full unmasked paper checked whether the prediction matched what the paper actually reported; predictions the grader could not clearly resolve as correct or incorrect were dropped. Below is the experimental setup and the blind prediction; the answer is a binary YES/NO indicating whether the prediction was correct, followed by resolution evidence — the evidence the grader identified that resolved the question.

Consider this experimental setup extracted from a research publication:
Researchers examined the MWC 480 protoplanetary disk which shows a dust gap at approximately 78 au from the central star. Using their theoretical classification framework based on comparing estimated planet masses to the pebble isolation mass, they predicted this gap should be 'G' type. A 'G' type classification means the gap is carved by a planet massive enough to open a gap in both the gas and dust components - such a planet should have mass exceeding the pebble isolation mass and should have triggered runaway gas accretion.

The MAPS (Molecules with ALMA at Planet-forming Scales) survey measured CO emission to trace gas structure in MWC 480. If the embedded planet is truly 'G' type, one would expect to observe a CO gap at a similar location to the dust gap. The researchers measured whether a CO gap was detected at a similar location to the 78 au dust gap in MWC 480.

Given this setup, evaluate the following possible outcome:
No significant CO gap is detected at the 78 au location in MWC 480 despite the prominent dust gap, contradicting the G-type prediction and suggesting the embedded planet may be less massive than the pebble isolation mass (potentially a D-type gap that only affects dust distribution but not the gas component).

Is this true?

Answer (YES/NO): NO